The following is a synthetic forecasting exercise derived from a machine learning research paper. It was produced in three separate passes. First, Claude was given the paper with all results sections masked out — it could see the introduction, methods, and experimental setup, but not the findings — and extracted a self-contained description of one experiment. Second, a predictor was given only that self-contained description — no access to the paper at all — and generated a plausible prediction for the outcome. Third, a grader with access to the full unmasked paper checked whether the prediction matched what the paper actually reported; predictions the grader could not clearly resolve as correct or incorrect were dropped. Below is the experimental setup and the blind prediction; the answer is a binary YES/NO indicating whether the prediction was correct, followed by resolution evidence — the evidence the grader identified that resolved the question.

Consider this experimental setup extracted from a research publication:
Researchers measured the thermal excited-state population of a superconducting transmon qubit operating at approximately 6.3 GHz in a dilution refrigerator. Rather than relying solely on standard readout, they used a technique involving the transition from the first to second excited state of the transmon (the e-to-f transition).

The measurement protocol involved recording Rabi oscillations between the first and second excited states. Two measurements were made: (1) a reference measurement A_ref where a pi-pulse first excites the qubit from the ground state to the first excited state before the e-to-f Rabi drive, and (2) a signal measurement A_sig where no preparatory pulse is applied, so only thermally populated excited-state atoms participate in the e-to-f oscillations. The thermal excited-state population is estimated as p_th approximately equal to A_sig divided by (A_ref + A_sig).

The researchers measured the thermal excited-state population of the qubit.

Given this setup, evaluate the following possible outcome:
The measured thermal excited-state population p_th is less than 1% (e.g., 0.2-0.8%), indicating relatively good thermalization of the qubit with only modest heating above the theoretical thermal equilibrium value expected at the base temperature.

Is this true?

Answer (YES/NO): NO